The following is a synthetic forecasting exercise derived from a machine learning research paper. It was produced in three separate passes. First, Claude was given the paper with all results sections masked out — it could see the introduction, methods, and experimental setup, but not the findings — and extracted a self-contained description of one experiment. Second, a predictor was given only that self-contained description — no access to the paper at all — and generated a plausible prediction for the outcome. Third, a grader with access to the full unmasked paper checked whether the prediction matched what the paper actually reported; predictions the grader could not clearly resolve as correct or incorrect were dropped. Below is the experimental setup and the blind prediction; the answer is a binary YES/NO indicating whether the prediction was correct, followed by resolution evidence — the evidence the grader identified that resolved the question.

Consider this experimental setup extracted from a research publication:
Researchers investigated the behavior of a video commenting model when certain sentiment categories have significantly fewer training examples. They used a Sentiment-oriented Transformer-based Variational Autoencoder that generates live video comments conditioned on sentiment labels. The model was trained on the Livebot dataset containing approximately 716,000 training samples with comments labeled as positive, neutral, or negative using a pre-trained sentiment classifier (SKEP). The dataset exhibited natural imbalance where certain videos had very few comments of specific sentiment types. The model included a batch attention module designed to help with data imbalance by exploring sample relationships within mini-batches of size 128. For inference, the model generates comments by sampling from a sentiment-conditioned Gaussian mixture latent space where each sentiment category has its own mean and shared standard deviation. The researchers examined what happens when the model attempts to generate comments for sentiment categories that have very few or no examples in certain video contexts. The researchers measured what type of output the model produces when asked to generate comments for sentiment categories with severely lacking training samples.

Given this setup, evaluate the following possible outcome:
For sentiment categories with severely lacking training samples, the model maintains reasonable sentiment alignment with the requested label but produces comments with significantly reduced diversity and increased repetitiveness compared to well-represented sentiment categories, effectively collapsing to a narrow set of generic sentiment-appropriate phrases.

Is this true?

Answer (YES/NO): NO